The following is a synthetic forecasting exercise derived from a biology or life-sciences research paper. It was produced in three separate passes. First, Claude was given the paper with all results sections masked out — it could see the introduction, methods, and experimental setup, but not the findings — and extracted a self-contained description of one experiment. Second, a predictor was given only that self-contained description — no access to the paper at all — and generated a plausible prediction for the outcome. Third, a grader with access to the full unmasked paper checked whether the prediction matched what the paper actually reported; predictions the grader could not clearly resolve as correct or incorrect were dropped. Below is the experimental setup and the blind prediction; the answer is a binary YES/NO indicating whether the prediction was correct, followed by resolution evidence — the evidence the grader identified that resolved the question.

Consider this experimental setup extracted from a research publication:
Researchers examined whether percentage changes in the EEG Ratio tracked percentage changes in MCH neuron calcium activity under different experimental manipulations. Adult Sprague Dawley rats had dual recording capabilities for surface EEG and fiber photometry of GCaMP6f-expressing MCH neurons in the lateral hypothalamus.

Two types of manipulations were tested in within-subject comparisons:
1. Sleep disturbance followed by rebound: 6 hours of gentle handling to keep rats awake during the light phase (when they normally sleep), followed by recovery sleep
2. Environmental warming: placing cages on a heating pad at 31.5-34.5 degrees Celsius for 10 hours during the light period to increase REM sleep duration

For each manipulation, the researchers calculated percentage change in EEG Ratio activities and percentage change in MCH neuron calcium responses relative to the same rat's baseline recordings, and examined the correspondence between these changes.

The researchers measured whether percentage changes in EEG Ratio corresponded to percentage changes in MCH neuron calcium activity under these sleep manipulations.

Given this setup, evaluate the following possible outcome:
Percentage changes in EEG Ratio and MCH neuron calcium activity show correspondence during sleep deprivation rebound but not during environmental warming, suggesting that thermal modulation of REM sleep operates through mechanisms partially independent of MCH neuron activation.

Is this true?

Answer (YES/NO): NO